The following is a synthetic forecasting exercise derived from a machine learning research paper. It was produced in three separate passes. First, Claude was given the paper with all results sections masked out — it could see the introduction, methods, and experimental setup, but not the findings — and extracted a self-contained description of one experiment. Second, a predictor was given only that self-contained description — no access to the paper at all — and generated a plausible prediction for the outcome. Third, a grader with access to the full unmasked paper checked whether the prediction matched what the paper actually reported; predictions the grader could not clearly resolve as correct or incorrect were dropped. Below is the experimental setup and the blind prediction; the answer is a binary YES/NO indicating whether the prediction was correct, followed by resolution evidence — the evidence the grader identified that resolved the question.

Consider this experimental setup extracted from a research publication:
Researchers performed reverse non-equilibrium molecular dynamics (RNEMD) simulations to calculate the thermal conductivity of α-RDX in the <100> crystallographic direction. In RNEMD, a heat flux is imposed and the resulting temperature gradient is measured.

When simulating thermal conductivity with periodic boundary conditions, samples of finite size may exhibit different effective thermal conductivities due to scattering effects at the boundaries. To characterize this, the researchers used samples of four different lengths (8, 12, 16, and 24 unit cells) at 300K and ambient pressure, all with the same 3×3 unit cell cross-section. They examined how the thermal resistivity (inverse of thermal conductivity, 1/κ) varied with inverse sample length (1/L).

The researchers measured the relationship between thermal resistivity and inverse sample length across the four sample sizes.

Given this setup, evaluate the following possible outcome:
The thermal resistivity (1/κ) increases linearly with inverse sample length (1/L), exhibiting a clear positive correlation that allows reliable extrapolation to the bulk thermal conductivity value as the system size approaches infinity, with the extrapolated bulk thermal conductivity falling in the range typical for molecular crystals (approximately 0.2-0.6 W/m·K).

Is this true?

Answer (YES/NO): YES